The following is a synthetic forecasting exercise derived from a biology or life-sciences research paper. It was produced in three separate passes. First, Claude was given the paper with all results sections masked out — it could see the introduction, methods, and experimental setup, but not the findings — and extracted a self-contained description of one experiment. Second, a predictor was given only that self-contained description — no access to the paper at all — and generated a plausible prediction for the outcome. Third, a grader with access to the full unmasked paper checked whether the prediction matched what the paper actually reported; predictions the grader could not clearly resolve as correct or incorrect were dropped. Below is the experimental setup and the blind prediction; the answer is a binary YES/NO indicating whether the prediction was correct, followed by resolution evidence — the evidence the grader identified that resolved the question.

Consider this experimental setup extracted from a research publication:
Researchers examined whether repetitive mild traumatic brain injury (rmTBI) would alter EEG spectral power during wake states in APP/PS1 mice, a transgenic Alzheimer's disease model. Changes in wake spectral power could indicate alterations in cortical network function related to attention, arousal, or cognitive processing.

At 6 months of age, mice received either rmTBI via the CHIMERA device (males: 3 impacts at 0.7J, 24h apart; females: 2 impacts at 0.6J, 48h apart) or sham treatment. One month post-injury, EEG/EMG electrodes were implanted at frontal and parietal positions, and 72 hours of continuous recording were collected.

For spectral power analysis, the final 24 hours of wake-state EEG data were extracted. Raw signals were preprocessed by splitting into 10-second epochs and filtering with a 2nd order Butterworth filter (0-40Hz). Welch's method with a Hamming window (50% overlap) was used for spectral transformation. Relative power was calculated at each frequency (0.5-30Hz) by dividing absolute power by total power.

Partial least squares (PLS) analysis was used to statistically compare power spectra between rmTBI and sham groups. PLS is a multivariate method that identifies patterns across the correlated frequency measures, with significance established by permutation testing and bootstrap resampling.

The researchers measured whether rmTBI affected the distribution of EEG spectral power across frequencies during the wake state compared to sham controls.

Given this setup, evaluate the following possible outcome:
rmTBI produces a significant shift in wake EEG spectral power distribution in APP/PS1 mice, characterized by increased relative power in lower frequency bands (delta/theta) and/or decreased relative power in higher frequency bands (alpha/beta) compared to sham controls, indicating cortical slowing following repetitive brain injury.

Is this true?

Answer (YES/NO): NO